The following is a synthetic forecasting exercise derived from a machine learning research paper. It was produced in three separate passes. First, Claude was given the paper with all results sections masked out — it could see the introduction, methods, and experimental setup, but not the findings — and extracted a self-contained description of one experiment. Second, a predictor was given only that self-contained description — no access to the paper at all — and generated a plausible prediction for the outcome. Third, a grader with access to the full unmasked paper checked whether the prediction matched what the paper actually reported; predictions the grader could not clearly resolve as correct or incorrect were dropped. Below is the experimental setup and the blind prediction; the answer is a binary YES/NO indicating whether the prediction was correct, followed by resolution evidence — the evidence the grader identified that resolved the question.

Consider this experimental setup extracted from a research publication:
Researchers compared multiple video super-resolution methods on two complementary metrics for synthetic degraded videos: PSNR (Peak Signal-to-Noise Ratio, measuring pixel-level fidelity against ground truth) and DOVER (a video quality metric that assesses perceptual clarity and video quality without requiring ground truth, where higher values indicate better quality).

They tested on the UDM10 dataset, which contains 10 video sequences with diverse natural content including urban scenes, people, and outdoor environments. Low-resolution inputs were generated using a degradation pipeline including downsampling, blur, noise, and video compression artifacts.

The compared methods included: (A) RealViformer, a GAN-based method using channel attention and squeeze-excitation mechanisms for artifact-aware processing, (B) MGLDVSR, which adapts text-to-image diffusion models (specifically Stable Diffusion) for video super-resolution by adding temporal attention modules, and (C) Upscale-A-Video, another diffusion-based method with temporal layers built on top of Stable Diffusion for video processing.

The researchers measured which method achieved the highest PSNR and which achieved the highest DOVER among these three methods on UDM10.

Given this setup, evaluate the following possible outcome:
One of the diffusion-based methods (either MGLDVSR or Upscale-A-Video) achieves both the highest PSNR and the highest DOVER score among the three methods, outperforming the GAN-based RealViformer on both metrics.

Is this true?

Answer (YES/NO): NO